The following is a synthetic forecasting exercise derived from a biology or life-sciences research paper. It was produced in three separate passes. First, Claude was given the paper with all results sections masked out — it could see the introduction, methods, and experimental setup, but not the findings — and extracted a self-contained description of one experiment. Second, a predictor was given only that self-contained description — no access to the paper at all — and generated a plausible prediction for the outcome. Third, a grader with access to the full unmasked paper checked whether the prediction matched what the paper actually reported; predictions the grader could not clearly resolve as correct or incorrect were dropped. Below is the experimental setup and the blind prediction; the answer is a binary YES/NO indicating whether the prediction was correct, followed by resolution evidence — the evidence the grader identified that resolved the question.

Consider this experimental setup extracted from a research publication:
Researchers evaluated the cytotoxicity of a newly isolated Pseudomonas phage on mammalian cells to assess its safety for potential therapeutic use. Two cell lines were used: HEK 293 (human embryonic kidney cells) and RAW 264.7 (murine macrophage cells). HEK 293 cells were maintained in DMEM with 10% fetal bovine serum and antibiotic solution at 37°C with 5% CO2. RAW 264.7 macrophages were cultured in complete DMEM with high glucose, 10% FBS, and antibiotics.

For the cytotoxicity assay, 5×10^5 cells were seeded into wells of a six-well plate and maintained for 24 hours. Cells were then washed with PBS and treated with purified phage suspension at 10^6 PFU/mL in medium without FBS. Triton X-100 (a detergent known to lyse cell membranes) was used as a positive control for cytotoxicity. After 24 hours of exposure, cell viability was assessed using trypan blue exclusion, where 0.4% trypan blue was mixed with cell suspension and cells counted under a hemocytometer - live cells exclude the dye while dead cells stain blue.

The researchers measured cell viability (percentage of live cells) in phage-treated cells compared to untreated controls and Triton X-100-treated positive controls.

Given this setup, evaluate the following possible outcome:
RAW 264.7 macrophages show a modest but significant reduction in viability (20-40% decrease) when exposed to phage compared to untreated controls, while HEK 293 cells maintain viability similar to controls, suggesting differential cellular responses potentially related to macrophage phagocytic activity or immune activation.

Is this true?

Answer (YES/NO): NO